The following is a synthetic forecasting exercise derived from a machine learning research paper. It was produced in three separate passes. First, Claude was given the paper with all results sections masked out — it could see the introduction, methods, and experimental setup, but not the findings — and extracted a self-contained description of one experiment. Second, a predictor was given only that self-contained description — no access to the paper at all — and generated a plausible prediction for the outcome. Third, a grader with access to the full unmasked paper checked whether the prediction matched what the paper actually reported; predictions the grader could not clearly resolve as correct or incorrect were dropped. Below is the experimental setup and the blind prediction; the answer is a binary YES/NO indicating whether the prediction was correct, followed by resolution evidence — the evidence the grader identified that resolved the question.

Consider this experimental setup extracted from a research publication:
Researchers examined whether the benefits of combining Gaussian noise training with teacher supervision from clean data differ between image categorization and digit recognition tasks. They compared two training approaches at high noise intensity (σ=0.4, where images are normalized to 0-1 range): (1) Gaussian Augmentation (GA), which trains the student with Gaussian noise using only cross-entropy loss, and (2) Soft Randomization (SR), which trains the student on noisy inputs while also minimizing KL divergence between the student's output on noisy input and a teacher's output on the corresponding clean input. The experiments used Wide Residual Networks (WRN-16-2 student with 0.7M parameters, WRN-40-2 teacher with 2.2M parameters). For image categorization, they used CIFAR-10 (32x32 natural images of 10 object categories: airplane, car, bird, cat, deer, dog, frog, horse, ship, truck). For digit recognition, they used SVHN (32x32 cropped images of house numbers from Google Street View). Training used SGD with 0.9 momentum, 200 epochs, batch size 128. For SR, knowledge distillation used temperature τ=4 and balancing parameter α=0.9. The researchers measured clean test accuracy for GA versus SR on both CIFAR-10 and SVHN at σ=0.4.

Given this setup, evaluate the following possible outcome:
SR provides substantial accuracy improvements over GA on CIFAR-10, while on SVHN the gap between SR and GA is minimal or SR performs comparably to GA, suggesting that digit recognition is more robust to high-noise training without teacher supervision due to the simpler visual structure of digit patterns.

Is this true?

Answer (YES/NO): NO